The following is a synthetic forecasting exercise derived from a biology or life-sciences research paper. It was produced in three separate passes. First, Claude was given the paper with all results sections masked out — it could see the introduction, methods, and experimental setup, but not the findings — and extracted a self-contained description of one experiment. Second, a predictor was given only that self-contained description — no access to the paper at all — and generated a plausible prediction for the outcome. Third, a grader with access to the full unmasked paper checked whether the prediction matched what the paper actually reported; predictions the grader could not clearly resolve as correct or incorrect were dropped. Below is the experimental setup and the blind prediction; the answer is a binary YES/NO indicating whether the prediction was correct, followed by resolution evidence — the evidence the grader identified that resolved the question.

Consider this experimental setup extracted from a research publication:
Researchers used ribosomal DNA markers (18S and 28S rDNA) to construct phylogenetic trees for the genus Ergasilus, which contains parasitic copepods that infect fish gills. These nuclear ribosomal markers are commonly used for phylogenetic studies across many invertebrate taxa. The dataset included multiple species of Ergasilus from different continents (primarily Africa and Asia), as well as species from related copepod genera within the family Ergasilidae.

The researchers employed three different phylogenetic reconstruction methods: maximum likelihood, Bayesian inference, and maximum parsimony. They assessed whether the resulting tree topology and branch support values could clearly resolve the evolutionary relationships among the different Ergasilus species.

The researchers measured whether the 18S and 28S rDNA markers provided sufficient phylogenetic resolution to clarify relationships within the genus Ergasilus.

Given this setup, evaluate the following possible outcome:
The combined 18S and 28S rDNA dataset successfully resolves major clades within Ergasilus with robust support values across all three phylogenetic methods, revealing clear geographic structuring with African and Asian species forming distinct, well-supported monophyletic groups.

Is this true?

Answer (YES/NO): NO